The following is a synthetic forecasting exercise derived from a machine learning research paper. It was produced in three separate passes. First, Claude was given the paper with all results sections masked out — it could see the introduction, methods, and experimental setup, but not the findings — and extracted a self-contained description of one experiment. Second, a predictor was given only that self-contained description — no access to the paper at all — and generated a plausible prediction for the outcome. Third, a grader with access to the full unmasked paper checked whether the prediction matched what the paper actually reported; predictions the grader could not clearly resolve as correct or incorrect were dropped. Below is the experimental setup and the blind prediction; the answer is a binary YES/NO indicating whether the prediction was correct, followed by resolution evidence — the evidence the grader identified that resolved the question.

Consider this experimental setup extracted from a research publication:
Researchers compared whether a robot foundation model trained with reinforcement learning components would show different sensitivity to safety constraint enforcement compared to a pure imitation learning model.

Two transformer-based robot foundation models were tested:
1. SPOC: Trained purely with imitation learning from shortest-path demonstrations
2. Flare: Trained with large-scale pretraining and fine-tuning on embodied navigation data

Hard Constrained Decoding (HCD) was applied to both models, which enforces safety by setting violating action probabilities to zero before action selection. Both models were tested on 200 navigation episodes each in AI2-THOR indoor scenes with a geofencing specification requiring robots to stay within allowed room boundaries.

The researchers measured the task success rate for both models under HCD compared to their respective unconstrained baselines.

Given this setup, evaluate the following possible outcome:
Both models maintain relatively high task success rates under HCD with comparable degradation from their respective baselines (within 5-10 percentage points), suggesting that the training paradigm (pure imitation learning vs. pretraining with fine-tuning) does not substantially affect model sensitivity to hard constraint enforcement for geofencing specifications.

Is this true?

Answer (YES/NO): YES